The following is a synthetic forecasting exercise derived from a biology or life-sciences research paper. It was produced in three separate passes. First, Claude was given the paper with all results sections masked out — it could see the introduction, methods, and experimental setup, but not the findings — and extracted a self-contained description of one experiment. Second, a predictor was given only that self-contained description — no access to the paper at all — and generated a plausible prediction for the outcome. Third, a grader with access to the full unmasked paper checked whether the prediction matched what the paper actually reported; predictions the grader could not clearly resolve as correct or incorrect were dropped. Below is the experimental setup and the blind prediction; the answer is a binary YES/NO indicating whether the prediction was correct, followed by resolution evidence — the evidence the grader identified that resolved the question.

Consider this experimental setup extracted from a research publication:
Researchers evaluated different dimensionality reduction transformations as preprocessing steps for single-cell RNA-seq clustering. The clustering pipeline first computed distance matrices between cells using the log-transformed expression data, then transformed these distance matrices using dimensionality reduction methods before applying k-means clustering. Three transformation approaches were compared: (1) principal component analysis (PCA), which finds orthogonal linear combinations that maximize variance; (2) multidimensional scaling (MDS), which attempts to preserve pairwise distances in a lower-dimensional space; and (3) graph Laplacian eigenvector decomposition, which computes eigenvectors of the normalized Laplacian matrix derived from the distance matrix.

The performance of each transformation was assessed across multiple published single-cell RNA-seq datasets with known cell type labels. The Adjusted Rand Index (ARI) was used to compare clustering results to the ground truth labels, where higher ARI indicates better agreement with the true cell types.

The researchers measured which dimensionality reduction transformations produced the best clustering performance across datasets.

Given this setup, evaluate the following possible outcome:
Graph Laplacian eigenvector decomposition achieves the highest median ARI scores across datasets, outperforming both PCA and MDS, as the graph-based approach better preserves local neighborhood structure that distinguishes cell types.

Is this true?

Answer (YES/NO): NO